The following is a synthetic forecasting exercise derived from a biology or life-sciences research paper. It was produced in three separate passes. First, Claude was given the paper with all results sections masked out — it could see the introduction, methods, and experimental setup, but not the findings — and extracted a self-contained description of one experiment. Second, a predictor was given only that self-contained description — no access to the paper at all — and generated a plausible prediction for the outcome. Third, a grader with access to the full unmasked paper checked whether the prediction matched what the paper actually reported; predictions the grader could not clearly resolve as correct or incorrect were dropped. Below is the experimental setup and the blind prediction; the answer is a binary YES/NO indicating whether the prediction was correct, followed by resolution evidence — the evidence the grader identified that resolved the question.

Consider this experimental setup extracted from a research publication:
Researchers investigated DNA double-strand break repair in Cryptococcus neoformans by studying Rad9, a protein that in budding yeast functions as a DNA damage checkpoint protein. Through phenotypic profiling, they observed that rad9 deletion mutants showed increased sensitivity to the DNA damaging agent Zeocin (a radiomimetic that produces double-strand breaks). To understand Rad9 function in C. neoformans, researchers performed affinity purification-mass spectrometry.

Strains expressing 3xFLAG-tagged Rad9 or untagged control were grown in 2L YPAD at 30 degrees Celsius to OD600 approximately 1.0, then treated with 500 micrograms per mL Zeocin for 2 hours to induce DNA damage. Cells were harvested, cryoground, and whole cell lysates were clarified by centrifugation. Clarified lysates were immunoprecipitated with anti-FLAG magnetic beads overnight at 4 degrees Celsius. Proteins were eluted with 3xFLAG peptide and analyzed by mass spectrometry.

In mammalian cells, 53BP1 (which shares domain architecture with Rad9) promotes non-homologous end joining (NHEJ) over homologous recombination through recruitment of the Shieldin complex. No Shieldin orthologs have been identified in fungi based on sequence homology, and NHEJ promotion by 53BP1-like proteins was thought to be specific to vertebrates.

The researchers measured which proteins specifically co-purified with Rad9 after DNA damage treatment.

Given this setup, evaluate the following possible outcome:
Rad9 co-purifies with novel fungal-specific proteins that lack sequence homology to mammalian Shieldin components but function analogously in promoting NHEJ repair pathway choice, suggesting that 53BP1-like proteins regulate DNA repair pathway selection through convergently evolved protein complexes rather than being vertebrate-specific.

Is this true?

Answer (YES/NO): NO